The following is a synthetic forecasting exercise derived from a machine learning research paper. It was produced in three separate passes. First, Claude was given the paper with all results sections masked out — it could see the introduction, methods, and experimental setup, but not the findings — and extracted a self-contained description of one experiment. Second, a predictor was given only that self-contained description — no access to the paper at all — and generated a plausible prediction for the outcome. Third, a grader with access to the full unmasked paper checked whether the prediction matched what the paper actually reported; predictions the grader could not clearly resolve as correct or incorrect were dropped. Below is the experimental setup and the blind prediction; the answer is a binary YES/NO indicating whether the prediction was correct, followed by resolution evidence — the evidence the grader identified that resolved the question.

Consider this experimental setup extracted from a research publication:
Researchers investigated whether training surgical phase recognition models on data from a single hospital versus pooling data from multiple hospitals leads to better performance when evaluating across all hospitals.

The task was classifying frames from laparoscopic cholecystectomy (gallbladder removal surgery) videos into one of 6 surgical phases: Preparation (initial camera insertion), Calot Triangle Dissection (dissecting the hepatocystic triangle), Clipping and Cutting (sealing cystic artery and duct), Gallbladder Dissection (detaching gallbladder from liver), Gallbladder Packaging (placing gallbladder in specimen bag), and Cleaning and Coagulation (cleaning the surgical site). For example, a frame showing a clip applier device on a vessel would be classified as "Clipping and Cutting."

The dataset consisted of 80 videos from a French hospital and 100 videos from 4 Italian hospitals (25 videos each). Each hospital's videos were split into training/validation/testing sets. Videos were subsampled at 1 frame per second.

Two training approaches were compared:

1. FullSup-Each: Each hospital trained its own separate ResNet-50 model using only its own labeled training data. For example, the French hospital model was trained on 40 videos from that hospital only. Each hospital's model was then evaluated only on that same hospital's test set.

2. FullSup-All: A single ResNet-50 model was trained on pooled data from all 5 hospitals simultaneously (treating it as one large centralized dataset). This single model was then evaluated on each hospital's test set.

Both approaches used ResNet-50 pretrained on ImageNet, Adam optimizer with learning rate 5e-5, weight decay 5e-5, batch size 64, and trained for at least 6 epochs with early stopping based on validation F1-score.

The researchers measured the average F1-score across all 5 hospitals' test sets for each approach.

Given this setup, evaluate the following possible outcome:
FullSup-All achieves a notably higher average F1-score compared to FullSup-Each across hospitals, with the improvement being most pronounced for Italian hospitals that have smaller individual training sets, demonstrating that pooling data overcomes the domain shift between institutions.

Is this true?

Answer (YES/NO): NO